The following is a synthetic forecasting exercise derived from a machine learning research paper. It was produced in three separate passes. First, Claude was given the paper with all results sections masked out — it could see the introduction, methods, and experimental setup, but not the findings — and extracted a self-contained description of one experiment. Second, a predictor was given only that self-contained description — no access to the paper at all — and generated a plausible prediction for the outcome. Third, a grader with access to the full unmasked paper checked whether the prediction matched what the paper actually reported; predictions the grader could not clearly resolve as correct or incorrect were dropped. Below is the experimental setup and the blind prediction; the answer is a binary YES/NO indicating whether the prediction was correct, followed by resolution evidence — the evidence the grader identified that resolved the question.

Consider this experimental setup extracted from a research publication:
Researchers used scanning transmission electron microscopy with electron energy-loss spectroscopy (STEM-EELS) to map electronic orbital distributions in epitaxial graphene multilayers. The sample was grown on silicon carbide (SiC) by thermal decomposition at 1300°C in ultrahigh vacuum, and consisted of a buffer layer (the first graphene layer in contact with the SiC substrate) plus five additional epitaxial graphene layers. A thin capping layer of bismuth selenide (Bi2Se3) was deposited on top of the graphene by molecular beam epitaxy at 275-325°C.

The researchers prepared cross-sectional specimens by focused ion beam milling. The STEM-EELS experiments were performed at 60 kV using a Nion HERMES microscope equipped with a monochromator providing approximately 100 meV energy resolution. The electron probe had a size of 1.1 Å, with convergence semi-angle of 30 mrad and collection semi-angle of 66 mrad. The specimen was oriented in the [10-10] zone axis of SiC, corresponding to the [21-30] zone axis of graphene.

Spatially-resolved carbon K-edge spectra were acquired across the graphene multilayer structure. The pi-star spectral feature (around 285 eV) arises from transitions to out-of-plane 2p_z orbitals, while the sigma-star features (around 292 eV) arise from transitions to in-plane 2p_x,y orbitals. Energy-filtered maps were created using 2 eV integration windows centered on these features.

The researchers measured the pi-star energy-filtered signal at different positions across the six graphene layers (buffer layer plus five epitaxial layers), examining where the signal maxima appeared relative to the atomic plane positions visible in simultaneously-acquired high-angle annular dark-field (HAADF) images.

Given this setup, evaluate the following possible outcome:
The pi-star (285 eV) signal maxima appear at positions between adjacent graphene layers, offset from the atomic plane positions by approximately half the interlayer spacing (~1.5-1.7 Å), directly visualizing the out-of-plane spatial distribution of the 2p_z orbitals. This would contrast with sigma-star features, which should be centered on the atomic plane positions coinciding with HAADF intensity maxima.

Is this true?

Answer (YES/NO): NO